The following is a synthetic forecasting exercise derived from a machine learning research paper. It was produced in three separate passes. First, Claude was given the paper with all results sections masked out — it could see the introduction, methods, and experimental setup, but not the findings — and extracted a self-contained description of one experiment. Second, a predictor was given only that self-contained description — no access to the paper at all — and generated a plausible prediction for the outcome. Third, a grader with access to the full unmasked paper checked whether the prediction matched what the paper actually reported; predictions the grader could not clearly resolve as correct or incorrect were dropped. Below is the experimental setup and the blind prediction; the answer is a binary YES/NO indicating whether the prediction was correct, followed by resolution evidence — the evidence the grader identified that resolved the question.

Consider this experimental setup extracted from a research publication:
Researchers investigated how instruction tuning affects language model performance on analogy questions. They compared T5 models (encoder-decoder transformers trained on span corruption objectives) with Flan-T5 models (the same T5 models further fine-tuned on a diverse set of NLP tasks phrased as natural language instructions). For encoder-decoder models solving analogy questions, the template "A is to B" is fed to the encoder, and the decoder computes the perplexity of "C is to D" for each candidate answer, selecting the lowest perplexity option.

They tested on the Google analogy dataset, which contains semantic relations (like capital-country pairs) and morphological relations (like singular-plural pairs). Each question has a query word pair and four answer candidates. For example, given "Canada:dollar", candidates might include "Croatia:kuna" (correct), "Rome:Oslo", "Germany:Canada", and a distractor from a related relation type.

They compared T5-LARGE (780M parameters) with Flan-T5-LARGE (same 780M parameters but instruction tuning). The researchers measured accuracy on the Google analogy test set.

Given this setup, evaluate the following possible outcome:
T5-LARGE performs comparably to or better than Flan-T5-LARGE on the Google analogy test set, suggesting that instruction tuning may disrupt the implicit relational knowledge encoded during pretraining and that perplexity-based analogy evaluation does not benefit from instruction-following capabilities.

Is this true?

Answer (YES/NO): NO